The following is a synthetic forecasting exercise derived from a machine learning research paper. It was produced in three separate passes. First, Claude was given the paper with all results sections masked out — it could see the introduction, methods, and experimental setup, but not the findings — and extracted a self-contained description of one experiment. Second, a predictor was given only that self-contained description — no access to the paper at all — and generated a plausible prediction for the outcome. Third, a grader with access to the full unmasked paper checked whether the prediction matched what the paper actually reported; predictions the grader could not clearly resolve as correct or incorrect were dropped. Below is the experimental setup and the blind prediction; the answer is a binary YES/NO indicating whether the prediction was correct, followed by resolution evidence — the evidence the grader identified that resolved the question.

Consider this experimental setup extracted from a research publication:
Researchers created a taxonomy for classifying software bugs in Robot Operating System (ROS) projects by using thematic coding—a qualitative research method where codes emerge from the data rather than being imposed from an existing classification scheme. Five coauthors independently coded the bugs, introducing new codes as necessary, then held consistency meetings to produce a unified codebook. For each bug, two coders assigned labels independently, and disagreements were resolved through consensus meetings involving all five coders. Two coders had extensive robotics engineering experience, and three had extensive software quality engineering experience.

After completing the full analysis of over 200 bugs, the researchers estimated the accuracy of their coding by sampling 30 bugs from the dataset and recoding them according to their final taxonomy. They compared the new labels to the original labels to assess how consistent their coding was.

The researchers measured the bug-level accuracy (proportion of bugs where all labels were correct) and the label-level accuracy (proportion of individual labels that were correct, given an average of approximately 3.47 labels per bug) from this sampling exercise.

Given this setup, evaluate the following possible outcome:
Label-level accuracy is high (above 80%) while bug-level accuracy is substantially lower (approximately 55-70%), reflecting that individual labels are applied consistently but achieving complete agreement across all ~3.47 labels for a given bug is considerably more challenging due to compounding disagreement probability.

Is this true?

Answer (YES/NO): NO